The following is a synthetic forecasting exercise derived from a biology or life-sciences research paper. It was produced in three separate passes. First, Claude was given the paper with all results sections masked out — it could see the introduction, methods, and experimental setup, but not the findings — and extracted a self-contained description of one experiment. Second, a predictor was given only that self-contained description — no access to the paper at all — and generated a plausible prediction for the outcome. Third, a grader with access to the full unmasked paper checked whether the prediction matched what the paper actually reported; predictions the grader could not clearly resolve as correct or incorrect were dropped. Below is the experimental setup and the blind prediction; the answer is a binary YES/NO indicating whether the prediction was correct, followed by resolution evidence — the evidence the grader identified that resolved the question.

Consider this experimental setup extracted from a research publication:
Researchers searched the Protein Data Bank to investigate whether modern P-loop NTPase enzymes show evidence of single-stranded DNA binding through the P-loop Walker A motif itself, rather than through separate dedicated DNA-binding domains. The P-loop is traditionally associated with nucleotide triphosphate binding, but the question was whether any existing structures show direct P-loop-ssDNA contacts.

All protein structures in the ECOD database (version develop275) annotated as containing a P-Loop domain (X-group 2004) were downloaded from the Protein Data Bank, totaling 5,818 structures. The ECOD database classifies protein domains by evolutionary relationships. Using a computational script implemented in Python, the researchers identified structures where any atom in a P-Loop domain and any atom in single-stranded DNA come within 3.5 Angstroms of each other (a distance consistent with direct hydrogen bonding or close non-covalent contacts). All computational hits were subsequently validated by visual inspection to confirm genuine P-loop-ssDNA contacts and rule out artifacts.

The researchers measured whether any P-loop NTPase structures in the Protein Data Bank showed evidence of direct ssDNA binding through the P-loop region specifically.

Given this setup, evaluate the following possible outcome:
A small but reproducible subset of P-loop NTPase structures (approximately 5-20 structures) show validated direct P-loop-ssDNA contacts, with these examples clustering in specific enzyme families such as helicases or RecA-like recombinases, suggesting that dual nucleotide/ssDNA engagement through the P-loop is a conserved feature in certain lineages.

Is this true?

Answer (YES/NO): NO